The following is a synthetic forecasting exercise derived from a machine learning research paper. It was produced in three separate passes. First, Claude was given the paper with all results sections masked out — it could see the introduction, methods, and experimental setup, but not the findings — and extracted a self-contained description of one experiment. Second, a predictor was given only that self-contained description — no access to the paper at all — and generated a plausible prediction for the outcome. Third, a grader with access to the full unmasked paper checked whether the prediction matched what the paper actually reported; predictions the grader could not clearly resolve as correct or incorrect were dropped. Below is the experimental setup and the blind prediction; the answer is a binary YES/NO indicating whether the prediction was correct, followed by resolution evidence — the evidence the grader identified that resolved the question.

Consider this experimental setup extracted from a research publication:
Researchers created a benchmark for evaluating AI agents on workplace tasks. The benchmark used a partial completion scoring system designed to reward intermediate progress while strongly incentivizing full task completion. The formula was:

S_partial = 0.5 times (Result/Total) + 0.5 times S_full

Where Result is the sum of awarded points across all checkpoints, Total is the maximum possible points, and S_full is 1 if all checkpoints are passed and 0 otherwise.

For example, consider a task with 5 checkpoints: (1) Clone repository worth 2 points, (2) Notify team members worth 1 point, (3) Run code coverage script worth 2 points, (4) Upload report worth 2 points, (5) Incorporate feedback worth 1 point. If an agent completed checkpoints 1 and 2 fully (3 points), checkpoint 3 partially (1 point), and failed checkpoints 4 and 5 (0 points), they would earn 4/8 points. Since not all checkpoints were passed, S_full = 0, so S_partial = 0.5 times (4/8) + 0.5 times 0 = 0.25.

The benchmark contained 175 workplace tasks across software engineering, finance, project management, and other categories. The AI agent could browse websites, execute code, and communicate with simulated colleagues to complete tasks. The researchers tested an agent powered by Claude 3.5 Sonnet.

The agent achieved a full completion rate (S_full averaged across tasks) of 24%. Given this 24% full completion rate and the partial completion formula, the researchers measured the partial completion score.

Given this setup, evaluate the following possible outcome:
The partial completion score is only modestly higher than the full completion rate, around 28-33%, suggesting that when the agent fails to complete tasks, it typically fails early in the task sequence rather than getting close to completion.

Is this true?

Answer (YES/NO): NO